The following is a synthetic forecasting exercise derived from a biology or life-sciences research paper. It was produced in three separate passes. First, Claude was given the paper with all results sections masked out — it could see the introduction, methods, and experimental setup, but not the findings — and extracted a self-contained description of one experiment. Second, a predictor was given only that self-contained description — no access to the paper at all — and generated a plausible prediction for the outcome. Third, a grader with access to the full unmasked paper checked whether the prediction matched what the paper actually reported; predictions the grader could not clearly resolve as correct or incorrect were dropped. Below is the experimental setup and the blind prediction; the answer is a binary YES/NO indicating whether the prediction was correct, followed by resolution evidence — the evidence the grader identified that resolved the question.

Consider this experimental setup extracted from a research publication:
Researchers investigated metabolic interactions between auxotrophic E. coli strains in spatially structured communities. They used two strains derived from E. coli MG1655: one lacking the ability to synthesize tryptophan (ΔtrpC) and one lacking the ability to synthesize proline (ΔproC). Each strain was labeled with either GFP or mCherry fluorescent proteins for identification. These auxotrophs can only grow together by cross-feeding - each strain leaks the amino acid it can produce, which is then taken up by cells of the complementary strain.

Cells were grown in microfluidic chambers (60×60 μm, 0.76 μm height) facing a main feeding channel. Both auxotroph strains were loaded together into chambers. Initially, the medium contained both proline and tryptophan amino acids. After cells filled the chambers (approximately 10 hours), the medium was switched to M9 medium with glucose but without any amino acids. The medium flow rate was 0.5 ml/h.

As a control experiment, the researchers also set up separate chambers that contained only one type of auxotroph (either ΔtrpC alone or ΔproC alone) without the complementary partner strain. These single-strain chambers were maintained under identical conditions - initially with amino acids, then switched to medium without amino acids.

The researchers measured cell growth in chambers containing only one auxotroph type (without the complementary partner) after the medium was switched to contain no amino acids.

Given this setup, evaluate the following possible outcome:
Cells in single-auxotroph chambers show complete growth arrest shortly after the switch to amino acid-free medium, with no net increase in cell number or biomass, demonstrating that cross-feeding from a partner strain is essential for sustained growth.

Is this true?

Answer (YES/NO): YES